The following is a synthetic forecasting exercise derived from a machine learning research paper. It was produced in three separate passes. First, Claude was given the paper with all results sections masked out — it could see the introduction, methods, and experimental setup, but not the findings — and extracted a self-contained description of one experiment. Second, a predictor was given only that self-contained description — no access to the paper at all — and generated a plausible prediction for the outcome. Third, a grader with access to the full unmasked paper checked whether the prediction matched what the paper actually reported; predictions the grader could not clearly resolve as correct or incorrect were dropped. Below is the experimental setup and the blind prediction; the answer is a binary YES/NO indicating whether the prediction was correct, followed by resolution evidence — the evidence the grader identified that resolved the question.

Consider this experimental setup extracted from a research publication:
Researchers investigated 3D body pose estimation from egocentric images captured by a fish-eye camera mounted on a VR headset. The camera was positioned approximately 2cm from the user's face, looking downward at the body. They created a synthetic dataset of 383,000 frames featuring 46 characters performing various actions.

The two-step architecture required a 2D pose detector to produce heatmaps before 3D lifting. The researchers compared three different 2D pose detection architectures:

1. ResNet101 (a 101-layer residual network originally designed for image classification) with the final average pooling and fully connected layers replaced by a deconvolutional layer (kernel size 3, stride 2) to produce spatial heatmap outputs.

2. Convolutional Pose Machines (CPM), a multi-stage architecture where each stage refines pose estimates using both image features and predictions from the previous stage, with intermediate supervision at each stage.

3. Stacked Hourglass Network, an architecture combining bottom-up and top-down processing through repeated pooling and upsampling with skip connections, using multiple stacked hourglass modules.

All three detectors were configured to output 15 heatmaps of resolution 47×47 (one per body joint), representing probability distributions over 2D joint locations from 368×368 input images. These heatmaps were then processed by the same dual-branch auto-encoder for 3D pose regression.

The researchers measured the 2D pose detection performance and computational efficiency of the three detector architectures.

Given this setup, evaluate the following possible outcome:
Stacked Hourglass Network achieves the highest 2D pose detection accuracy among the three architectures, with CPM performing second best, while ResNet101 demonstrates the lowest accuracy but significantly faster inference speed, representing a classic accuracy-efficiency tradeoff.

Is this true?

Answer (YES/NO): NO